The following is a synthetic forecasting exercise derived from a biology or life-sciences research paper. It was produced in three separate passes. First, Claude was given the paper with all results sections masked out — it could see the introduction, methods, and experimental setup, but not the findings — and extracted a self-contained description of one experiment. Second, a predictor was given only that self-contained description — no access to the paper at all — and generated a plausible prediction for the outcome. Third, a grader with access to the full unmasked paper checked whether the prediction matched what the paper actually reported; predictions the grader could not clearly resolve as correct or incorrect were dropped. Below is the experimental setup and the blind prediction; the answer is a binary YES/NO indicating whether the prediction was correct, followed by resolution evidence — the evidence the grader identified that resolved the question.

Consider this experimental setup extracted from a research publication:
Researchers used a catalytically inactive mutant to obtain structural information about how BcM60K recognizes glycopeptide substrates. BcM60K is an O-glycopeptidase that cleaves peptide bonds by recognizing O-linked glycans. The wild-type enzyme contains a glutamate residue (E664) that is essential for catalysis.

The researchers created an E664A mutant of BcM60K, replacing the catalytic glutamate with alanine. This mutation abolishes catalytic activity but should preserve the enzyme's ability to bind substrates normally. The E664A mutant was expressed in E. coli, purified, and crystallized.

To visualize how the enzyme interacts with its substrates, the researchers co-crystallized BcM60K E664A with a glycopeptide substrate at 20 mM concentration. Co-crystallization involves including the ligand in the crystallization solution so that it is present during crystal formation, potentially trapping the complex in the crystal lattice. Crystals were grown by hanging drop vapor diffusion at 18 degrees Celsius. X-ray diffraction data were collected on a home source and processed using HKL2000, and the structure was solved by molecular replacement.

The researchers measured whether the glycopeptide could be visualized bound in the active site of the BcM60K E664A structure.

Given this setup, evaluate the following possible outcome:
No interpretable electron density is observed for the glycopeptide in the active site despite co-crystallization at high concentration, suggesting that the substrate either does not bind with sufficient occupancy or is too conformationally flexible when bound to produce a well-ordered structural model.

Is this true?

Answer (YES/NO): NO